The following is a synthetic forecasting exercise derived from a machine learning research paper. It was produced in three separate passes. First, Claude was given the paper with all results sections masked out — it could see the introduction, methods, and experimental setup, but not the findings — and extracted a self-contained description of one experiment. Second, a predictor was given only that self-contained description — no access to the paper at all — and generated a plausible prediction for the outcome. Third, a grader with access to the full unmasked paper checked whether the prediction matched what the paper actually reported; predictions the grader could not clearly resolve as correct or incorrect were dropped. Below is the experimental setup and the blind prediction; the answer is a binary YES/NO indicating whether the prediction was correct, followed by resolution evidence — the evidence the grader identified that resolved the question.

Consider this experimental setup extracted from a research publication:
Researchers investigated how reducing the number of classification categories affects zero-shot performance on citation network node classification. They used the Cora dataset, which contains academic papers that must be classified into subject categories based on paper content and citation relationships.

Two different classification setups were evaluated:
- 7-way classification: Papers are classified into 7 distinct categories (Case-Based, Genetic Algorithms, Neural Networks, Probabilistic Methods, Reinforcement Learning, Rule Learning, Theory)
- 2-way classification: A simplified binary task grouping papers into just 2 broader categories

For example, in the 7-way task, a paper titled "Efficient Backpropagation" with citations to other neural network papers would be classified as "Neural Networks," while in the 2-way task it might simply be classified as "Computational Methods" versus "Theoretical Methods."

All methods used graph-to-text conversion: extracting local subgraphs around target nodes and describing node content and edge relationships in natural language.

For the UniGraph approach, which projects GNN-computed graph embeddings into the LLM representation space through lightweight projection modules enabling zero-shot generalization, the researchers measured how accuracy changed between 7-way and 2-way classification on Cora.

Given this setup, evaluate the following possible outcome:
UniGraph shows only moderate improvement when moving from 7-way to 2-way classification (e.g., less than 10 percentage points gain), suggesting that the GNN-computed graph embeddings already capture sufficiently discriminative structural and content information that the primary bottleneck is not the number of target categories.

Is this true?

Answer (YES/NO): NO